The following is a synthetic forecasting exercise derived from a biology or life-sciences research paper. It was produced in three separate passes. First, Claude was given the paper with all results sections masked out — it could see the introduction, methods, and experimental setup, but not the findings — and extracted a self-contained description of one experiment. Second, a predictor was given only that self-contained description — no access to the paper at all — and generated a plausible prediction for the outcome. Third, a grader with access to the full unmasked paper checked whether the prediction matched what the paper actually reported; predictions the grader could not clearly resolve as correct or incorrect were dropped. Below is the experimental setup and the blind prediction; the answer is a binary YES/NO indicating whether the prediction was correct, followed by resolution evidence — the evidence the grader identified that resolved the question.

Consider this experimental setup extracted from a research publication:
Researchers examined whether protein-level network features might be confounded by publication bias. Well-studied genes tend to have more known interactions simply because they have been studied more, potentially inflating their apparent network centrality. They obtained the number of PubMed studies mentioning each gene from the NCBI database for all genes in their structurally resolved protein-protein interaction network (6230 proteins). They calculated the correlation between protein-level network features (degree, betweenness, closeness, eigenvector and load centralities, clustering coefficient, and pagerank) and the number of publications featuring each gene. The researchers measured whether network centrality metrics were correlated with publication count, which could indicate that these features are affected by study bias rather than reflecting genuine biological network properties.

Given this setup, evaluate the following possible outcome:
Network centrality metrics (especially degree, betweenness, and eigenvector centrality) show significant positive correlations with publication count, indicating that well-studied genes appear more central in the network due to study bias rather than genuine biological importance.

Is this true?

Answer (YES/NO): NO